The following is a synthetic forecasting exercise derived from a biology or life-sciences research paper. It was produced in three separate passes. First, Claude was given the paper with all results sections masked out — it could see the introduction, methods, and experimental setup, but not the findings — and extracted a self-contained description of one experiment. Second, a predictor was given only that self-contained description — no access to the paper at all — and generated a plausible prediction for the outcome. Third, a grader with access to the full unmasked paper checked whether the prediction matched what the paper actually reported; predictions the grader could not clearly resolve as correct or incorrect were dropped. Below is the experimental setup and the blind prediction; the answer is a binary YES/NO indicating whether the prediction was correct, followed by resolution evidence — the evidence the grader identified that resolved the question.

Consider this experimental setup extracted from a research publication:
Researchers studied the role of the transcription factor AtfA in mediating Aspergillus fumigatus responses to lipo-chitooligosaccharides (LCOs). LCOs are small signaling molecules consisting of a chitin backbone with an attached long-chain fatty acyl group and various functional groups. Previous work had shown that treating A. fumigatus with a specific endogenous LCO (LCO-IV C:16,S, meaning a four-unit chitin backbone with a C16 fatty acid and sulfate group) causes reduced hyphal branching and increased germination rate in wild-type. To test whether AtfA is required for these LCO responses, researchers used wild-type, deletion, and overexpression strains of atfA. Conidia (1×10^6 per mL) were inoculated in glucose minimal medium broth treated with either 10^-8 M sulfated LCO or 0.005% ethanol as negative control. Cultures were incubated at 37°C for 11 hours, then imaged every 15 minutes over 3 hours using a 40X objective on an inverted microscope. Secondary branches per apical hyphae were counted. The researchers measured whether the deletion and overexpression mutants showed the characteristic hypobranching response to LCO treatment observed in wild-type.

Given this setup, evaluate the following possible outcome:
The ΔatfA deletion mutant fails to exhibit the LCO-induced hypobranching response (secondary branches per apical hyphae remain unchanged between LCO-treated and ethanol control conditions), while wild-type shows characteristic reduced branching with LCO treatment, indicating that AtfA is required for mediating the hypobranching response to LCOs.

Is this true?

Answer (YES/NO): YES